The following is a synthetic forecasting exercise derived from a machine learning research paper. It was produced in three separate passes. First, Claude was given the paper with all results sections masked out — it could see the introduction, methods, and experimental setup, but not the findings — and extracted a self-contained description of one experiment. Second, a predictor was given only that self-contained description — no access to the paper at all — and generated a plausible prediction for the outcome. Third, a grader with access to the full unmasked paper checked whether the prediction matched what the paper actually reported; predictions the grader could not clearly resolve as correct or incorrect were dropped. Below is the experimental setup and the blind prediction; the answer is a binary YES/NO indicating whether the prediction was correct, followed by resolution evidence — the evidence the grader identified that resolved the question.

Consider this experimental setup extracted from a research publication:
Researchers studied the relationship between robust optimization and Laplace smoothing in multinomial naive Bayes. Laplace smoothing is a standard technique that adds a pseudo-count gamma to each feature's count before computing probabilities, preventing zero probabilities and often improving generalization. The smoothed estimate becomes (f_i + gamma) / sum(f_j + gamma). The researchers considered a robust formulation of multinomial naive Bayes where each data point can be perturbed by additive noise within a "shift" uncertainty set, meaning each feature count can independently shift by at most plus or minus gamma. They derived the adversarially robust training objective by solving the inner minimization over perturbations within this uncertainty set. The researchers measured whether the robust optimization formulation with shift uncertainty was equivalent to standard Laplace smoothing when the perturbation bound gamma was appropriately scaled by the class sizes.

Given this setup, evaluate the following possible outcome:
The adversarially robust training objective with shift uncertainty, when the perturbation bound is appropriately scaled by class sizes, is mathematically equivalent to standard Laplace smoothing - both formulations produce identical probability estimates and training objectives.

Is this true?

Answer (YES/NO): YES